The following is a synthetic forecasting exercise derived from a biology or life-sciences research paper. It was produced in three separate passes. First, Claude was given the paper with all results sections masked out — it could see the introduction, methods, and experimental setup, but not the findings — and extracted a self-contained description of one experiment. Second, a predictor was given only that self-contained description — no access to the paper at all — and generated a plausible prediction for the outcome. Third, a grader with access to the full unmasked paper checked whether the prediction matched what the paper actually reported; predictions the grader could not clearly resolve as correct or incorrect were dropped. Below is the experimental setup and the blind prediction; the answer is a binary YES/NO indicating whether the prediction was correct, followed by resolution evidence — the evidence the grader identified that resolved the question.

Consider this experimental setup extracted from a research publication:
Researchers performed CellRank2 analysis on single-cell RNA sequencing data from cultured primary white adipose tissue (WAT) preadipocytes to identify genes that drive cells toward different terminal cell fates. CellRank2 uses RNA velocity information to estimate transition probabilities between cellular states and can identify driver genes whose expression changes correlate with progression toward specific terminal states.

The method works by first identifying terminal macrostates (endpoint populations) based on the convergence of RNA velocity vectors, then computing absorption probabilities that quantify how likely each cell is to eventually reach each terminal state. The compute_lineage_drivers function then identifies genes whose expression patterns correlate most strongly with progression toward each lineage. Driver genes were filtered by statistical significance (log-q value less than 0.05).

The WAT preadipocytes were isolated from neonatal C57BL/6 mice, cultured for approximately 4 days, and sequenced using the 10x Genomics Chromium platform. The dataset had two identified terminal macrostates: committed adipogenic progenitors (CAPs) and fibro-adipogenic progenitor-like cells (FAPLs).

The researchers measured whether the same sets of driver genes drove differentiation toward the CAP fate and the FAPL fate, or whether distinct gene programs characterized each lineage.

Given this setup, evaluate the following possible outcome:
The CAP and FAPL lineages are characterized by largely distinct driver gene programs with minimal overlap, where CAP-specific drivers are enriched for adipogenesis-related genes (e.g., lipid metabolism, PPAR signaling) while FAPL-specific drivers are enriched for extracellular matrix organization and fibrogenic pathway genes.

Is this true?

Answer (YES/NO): YES